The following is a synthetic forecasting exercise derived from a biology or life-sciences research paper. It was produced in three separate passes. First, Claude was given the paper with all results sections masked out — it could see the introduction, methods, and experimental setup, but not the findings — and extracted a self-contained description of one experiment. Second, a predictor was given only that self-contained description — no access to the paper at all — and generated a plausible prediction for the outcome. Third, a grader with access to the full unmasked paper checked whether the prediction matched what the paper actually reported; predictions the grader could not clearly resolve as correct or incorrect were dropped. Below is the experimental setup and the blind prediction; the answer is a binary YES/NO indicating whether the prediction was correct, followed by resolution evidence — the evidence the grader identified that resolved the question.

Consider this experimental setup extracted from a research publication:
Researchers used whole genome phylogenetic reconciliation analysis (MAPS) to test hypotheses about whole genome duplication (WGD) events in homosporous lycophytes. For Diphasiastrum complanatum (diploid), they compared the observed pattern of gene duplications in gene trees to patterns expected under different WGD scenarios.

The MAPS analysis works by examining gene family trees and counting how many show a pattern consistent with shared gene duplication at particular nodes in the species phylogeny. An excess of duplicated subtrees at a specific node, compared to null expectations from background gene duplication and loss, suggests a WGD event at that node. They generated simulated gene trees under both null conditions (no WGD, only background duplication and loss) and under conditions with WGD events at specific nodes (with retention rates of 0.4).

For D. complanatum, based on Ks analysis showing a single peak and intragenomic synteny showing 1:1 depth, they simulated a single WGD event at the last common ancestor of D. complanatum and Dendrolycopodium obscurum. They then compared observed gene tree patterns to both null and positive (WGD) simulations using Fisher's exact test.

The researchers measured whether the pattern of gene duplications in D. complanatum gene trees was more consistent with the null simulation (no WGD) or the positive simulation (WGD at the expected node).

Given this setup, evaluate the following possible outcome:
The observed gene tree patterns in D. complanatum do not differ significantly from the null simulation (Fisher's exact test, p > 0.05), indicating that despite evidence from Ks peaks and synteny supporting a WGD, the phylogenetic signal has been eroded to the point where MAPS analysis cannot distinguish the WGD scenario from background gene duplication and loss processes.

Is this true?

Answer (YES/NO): NO